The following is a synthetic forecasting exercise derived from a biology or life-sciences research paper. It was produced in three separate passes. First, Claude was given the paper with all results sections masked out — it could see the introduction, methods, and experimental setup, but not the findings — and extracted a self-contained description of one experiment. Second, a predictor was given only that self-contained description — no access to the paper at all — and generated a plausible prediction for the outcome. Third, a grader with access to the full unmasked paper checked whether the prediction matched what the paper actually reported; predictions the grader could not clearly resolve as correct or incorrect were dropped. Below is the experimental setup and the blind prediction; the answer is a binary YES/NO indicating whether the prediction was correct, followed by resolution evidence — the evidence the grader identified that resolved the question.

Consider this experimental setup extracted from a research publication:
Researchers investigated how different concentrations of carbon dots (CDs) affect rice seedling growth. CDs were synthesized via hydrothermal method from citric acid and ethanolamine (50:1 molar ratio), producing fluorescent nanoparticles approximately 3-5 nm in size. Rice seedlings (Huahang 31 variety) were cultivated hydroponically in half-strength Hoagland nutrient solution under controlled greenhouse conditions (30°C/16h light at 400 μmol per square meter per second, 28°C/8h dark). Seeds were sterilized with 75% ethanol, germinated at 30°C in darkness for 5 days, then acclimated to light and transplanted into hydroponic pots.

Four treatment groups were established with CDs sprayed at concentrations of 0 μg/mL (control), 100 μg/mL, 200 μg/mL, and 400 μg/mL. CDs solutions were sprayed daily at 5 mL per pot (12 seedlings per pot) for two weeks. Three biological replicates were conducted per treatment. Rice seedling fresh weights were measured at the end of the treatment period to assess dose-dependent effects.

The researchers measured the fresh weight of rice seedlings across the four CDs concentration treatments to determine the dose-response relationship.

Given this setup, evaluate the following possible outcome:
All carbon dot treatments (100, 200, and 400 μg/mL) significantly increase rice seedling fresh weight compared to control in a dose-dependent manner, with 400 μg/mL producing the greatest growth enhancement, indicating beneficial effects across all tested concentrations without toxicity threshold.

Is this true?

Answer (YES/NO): NO